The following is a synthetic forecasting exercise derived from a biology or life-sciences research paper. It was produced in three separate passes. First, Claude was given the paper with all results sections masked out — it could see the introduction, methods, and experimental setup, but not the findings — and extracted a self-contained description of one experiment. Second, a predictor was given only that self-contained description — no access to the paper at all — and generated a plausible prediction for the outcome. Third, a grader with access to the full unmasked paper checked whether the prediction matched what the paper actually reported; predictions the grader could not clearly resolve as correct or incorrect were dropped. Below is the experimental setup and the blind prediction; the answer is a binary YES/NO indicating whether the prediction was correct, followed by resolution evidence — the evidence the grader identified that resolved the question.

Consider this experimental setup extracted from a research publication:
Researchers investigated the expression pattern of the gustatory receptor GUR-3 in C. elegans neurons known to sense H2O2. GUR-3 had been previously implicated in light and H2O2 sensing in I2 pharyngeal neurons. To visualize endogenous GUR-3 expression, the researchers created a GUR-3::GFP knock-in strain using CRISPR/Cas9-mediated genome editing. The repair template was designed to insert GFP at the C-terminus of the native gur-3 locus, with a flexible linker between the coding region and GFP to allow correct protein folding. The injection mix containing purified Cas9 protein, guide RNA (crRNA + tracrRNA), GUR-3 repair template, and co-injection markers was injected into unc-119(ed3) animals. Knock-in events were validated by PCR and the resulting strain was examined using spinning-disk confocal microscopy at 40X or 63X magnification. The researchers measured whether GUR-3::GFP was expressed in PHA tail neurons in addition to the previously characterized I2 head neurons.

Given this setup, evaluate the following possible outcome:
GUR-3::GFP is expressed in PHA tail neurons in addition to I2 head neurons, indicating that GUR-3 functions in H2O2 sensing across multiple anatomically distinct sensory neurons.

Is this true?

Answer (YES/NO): NO